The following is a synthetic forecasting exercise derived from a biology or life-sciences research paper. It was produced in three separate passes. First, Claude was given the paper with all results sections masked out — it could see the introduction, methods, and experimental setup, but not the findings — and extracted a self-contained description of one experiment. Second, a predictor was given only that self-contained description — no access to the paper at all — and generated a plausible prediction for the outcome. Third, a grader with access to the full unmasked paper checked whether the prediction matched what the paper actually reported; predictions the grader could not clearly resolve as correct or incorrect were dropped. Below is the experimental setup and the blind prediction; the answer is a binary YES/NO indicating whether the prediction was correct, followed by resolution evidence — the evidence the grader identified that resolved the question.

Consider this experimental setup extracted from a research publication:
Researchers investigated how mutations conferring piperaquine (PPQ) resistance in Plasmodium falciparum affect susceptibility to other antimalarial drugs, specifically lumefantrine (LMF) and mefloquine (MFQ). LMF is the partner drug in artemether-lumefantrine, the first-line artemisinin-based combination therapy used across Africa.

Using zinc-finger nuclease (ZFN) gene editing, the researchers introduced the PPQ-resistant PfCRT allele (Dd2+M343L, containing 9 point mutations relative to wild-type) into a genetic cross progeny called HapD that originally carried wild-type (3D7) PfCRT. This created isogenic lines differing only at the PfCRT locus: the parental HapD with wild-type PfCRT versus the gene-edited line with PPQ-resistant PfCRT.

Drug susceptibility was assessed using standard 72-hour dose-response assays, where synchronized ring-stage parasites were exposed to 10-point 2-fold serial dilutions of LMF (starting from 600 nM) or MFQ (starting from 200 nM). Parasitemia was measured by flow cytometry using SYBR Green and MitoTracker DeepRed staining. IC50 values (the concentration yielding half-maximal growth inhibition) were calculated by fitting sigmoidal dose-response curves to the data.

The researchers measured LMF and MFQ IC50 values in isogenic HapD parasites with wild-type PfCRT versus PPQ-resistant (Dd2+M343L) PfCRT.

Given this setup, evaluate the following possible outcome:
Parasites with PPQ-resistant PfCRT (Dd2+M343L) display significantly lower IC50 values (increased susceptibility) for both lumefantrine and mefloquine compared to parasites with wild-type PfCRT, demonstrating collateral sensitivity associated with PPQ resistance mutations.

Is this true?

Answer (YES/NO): YES